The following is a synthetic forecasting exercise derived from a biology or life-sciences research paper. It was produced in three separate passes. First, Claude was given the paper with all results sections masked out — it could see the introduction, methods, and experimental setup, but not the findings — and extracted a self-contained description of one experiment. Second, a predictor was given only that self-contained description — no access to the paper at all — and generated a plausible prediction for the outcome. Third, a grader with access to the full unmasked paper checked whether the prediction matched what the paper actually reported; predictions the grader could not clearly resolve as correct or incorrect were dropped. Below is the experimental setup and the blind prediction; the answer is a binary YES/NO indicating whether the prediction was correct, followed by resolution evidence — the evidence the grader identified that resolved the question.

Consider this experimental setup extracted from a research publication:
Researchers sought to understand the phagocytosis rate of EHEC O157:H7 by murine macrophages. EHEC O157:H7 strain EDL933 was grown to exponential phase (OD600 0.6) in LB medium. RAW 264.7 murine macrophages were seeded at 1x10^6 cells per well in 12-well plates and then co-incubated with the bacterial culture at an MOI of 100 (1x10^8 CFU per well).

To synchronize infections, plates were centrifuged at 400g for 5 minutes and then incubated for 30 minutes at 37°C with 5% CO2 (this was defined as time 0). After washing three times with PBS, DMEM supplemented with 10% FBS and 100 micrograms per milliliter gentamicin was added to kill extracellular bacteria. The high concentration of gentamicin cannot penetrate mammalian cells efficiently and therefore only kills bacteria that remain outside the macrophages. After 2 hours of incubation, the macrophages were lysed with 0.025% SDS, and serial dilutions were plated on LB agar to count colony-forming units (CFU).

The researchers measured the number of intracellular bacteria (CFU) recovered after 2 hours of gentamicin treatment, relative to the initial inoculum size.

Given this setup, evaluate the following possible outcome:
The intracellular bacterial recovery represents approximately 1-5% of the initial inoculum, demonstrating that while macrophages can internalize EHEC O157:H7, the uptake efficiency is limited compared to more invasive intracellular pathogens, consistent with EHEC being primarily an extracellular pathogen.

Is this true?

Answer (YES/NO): NO